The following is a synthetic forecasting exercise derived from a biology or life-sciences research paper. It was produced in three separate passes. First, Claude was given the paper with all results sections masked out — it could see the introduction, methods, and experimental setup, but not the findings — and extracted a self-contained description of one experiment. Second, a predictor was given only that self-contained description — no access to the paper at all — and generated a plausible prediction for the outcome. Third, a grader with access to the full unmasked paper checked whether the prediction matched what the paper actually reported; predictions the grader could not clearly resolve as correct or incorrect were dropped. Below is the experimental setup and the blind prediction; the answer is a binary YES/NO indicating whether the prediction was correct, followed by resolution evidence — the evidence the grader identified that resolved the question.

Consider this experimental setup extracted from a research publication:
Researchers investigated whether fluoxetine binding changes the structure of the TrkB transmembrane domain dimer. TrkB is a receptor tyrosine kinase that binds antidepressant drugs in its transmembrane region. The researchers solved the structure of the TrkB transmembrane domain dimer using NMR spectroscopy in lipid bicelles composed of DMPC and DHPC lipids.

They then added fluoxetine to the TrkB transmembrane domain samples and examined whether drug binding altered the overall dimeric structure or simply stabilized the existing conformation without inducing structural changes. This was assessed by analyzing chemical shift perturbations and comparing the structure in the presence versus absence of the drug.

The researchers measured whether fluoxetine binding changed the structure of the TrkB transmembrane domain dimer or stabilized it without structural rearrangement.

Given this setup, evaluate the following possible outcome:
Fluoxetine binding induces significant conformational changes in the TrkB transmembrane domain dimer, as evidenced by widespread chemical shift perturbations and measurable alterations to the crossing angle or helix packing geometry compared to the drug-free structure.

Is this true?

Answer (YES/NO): NO